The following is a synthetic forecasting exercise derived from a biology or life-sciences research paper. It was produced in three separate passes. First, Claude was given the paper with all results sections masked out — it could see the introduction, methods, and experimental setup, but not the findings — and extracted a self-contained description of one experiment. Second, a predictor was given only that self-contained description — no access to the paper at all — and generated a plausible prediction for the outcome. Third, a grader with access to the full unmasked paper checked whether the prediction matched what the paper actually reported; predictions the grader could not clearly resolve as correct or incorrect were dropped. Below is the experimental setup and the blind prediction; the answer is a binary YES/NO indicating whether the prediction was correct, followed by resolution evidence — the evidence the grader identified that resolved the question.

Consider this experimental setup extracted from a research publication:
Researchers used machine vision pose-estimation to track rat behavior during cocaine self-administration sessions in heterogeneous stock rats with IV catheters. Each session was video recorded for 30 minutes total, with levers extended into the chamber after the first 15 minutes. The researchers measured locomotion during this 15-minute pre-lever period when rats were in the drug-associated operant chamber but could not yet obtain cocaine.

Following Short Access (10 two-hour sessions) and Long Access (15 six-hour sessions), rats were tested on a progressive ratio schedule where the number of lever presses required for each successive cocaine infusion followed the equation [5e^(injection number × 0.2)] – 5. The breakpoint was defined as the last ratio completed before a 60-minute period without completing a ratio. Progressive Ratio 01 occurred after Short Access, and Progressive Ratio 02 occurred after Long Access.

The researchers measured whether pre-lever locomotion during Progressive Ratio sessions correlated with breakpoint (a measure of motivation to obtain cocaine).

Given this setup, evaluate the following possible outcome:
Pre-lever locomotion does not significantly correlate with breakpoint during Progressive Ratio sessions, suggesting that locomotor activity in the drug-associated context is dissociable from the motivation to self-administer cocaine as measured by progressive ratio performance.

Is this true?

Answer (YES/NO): YES